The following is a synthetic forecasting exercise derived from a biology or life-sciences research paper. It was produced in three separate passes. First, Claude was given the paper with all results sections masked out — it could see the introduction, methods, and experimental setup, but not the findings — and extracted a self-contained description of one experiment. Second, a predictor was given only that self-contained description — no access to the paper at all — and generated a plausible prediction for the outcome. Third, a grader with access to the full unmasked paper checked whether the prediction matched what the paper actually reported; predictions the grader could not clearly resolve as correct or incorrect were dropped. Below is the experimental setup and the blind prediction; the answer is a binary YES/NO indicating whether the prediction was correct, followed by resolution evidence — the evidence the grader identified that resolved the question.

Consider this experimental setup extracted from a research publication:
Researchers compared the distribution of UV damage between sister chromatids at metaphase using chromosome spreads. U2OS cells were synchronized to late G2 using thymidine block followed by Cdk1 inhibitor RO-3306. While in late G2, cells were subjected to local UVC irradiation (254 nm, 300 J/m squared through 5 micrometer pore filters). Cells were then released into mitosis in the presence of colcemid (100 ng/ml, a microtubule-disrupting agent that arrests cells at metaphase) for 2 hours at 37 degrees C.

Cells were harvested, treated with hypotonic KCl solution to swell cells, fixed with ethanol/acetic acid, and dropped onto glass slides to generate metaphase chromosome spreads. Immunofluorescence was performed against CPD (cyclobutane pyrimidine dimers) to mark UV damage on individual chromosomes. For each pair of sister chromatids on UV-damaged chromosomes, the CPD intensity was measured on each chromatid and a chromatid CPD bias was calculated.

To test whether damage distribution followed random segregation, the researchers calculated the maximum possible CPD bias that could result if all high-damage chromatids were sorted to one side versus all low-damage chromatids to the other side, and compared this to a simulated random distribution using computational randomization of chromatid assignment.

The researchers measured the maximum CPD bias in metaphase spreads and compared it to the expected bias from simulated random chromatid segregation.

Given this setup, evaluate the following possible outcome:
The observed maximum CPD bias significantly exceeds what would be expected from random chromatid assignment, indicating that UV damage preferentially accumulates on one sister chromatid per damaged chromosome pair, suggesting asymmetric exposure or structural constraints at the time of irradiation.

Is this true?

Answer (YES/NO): YES